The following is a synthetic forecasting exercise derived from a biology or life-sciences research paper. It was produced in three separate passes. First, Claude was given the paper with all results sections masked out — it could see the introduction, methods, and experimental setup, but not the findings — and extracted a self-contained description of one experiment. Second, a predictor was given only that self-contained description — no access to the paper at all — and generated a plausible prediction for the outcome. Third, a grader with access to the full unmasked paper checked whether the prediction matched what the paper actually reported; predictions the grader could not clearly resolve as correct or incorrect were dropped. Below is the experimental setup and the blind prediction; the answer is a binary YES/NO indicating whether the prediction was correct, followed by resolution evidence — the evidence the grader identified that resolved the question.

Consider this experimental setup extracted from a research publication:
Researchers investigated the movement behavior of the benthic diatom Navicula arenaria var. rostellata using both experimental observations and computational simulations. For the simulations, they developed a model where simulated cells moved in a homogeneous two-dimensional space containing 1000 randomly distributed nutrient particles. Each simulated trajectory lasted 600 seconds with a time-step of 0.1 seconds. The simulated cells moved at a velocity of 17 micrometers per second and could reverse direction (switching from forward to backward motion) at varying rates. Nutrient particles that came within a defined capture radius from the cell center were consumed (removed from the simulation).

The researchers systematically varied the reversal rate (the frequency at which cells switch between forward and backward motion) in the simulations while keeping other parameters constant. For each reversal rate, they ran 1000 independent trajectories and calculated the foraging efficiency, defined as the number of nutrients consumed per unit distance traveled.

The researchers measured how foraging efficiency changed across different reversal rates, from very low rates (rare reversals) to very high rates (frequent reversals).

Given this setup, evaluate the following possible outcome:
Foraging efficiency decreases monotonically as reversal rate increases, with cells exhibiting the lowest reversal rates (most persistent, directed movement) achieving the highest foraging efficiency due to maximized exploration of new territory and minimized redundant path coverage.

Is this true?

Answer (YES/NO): YES